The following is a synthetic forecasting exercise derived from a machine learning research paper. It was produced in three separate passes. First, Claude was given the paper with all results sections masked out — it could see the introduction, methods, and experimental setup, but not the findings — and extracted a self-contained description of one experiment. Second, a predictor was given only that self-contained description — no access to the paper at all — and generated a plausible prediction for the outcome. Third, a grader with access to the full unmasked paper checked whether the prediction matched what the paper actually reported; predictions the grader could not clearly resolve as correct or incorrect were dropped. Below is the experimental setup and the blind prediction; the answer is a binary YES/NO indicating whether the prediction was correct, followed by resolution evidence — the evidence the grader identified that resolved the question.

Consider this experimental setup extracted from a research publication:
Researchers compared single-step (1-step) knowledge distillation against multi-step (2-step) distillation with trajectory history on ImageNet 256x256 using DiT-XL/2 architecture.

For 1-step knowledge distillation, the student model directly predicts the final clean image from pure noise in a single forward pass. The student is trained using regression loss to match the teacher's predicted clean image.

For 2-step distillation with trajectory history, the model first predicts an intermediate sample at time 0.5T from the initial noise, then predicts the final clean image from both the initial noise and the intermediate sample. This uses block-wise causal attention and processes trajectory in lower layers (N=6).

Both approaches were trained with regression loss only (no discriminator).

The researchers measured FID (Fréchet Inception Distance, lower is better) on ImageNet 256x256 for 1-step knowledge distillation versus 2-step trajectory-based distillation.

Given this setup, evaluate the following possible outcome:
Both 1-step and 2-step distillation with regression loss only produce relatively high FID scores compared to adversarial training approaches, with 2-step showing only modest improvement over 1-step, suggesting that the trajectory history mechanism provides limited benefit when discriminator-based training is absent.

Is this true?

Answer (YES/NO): NO